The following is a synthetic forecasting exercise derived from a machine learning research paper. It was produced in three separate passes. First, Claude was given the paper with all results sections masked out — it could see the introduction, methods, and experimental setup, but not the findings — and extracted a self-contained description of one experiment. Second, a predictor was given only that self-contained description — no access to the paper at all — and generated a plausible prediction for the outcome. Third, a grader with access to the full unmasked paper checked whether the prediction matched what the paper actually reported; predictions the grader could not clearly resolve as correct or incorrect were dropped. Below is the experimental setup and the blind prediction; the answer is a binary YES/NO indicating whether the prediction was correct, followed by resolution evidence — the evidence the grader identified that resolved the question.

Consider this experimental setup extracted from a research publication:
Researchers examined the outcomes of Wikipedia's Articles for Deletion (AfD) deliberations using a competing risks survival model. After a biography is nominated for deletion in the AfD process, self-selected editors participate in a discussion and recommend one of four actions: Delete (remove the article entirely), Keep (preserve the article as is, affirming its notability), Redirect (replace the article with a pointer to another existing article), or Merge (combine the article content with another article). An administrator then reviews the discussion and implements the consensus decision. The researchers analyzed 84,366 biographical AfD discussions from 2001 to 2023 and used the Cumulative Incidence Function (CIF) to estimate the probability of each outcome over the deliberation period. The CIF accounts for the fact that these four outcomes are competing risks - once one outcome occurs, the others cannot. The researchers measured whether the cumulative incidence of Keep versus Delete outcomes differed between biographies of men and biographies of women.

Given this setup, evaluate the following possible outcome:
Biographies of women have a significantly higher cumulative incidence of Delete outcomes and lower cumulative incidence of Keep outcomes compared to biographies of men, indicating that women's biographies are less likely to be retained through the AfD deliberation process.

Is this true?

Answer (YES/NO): NO